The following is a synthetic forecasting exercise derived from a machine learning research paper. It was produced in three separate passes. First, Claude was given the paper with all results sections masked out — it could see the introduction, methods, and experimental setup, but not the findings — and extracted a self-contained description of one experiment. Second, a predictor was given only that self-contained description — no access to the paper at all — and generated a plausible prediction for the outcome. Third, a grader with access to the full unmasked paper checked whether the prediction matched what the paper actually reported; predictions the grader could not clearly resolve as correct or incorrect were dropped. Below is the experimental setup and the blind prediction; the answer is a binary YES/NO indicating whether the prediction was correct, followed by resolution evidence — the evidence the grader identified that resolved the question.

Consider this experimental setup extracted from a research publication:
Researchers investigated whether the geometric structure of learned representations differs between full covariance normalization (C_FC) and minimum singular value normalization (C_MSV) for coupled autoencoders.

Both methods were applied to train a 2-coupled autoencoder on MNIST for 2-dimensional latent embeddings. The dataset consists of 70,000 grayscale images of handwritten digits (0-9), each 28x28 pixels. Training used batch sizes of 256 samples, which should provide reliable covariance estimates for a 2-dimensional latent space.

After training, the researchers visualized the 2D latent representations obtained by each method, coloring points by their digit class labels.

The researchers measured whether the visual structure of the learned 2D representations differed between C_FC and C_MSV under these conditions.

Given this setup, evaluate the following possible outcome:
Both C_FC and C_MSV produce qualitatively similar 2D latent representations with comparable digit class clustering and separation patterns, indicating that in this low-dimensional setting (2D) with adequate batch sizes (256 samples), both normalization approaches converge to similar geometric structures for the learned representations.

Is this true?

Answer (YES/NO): YES